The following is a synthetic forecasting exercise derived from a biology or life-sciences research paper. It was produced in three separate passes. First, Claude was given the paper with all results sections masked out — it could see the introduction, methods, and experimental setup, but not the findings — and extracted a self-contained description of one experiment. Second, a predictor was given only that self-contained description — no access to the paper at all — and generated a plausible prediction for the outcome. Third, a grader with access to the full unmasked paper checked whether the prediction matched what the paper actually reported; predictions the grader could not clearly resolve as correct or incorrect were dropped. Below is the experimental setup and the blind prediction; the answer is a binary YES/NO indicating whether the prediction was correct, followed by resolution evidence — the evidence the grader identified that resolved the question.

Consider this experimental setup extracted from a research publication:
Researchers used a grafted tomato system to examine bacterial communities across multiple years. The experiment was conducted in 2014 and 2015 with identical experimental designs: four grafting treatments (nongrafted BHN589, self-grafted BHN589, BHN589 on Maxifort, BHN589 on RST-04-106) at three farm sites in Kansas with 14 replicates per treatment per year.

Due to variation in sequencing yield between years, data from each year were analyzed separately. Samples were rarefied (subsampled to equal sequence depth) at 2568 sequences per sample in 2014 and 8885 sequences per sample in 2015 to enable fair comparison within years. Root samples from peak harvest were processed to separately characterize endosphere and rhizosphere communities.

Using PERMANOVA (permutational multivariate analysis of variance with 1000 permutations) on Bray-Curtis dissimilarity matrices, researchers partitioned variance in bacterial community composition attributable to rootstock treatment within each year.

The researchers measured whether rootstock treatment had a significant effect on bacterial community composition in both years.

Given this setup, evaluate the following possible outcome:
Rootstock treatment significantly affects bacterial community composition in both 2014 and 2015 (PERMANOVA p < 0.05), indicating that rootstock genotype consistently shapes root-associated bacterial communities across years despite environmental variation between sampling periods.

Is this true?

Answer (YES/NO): YES